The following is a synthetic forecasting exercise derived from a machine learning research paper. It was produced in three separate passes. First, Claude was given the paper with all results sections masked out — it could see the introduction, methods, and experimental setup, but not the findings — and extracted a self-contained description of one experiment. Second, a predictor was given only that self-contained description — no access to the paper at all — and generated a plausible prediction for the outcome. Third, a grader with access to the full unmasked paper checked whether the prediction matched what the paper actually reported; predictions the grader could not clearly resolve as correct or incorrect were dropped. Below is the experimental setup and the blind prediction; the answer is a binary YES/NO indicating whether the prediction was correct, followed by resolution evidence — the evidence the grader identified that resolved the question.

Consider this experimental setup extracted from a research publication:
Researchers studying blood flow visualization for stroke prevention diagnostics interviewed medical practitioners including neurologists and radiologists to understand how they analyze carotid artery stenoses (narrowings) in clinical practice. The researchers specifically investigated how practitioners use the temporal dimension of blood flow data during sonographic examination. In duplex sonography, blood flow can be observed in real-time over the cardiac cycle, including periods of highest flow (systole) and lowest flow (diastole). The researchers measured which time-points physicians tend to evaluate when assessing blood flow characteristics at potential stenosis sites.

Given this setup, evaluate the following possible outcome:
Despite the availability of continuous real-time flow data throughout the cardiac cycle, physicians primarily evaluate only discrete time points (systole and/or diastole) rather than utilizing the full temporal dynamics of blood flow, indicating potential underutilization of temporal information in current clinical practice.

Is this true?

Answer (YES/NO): YES